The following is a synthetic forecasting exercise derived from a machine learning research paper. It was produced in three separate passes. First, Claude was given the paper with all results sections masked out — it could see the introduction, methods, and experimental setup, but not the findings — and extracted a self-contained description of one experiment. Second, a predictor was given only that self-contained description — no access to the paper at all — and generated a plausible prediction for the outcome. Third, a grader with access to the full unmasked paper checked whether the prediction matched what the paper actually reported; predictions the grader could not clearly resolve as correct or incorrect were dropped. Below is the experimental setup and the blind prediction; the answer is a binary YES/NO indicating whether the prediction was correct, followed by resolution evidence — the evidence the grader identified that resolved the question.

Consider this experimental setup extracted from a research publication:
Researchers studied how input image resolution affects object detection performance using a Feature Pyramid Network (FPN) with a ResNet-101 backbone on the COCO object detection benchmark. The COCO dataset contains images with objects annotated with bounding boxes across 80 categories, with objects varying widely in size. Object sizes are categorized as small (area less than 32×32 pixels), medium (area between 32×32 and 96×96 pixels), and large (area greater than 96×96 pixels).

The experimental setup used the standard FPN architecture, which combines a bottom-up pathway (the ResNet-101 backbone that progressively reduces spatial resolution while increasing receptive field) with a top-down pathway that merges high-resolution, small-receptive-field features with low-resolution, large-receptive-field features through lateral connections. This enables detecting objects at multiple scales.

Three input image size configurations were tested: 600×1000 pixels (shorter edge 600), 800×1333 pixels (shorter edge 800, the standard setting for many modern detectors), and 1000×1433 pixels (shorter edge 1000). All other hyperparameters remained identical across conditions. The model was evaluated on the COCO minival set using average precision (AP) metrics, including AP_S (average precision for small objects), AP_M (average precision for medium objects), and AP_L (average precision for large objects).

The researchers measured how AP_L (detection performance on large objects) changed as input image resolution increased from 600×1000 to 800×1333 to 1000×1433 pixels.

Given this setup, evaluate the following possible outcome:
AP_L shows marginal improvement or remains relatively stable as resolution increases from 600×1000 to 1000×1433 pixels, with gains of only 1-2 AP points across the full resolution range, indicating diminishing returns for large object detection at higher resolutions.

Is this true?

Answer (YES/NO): NO